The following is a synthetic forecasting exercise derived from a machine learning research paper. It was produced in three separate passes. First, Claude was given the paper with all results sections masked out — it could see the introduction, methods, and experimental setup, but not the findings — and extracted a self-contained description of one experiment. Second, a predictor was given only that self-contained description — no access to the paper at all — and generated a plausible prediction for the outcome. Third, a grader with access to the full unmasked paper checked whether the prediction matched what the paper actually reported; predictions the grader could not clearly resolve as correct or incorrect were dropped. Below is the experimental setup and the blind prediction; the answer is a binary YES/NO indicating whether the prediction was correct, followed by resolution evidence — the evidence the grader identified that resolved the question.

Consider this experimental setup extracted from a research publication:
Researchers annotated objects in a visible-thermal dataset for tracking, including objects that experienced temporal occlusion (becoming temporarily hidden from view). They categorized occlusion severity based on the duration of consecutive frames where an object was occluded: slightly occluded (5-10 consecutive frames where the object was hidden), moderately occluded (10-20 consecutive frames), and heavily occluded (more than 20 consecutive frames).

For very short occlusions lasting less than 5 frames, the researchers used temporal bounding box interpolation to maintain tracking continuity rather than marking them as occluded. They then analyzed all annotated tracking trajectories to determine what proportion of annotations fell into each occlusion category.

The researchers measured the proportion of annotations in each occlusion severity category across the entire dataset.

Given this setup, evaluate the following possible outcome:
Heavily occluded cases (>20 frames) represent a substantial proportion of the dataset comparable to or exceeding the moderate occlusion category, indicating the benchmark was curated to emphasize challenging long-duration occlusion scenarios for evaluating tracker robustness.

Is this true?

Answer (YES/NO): YES